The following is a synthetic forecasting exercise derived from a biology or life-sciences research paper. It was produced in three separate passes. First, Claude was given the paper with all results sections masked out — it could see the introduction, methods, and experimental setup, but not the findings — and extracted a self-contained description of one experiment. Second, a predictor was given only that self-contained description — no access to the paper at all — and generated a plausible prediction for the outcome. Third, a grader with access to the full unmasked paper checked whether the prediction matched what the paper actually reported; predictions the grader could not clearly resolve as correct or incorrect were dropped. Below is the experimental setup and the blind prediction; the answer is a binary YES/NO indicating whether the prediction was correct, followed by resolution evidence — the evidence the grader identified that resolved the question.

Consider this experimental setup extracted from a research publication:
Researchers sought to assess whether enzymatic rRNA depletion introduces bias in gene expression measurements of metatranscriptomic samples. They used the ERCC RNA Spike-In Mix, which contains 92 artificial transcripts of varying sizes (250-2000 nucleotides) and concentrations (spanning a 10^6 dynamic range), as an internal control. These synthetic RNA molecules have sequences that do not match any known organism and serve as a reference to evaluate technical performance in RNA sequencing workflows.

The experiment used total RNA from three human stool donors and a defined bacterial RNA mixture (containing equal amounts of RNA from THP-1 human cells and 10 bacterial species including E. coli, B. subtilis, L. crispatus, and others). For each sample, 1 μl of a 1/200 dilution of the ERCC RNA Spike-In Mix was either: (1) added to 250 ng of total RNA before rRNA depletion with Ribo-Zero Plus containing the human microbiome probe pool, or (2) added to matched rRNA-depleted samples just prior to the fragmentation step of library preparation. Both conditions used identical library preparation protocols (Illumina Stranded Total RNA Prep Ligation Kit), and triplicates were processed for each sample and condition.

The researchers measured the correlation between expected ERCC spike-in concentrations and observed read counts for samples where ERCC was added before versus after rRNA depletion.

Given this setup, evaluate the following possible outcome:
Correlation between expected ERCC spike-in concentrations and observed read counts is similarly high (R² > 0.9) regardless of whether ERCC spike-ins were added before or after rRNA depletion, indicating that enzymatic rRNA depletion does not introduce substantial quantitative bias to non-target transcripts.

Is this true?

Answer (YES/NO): YES